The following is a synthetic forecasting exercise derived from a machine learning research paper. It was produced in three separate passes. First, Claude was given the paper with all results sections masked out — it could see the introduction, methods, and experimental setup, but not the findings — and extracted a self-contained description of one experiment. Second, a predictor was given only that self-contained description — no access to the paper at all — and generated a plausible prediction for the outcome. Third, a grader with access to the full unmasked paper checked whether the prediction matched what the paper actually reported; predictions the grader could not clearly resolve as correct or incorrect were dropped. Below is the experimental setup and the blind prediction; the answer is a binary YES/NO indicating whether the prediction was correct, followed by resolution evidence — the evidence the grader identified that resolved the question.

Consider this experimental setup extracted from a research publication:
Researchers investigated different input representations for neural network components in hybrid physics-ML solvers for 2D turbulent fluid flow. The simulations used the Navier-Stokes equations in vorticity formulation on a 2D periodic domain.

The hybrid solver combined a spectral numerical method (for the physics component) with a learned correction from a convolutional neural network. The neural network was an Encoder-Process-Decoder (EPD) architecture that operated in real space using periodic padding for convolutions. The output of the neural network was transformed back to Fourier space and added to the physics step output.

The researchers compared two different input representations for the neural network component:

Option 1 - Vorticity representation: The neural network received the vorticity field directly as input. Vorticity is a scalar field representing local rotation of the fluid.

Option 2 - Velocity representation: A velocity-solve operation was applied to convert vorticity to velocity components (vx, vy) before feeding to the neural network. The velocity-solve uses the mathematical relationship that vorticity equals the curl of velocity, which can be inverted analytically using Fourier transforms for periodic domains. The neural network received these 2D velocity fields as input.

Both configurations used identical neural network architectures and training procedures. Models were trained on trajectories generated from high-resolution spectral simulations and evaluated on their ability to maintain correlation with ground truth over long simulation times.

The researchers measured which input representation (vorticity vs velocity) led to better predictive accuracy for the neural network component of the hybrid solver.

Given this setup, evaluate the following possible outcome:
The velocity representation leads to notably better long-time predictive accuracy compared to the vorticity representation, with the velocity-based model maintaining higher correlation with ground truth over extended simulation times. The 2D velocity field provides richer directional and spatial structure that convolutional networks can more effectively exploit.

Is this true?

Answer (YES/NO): YES